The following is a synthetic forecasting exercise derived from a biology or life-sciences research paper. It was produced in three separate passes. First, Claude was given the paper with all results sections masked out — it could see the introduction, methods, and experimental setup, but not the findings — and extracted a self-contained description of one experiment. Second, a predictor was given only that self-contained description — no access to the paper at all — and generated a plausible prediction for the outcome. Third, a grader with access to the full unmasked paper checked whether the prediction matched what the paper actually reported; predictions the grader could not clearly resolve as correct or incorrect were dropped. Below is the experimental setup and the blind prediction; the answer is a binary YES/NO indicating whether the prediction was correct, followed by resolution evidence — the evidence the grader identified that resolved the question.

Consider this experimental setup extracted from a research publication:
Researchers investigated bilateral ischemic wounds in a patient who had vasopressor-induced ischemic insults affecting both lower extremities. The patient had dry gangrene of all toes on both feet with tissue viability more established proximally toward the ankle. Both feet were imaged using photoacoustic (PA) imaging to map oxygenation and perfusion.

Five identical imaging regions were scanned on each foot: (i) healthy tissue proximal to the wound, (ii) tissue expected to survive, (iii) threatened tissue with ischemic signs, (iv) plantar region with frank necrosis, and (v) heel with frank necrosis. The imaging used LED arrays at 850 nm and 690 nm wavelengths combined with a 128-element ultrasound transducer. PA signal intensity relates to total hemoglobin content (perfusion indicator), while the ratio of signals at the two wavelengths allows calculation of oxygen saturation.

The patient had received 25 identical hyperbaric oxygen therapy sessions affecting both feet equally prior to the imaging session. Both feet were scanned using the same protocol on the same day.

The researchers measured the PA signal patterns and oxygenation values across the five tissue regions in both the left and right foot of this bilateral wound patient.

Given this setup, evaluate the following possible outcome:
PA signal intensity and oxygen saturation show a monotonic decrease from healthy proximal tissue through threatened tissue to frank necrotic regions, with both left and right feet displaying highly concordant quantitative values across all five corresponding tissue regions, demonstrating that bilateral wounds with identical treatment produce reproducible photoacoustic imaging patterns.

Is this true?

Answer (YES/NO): NO